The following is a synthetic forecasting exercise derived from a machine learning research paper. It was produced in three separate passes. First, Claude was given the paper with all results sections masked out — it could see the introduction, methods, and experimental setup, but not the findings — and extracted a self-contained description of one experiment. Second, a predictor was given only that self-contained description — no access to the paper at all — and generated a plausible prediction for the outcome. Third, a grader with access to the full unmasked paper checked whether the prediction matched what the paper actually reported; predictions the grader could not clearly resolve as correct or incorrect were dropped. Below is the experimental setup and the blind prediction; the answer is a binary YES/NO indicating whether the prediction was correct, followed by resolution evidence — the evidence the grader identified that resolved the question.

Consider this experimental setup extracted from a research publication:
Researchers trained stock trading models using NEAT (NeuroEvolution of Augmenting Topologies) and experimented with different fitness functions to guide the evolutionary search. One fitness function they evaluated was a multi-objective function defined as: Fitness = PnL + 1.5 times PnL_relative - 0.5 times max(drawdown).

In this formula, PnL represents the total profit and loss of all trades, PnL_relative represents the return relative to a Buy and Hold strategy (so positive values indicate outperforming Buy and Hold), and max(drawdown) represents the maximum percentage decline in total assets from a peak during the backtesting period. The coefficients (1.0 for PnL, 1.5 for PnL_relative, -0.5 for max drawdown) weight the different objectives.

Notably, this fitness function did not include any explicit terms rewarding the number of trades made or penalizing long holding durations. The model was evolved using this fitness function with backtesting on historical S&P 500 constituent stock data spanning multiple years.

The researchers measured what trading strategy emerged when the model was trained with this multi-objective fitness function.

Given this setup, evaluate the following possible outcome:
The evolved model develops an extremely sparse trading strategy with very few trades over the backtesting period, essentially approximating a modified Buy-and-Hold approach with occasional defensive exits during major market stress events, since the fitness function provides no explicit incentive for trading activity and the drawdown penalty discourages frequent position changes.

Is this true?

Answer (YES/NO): NO